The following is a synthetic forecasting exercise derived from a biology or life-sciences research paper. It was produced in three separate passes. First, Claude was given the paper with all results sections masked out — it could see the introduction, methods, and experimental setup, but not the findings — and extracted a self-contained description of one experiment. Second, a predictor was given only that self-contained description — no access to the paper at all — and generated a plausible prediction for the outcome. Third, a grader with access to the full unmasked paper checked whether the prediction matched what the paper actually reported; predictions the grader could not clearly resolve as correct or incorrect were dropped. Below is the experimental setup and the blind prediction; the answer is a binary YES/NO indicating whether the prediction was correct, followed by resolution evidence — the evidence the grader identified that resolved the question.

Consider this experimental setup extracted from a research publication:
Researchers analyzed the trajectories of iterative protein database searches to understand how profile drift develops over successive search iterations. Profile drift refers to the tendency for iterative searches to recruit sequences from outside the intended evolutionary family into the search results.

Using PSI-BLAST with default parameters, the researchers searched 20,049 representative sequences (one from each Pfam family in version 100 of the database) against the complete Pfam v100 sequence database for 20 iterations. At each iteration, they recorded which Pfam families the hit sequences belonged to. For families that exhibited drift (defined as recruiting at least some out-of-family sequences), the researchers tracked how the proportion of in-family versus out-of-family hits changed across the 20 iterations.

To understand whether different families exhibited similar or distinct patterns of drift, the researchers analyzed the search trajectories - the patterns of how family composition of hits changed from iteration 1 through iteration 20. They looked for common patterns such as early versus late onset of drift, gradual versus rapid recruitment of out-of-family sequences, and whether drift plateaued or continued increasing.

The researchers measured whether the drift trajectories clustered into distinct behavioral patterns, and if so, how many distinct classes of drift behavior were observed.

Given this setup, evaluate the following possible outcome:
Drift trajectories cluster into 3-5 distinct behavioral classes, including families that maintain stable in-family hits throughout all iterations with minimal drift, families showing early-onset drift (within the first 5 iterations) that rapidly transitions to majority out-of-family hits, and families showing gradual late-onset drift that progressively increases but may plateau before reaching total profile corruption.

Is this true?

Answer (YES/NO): NO